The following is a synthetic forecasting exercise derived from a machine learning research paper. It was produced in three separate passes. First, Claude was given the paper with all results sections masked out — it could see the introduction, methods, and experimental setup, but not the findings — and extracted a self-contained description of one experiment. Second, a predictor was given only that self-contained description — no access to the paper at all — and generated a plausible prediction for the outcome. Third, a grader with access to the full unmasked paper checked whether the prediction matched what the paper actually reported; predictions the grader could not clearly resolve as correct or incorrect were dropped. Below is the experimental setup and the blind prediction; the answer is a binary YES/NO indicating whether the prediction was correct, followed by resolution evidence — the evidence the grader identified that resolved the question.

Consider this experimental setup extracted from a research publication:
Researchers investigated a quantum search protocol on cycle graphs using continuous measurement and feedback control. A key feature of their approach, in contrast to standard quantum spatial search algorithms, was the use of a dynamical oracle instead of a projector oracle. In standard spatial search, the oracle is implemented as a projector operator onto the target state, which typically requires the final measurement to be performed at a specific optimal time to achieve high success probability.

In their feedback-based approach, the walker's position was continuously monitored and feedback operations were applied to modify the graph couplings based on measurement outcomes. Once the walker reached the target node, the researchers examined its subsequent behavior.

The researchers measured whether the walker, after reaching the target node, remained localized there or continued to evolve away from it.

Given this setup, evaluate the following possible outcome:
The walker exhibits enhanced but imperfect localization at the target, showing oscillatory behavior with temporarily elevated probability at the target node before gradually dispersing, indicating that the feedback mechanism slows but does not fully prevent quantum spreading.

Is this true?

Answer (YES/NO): NO